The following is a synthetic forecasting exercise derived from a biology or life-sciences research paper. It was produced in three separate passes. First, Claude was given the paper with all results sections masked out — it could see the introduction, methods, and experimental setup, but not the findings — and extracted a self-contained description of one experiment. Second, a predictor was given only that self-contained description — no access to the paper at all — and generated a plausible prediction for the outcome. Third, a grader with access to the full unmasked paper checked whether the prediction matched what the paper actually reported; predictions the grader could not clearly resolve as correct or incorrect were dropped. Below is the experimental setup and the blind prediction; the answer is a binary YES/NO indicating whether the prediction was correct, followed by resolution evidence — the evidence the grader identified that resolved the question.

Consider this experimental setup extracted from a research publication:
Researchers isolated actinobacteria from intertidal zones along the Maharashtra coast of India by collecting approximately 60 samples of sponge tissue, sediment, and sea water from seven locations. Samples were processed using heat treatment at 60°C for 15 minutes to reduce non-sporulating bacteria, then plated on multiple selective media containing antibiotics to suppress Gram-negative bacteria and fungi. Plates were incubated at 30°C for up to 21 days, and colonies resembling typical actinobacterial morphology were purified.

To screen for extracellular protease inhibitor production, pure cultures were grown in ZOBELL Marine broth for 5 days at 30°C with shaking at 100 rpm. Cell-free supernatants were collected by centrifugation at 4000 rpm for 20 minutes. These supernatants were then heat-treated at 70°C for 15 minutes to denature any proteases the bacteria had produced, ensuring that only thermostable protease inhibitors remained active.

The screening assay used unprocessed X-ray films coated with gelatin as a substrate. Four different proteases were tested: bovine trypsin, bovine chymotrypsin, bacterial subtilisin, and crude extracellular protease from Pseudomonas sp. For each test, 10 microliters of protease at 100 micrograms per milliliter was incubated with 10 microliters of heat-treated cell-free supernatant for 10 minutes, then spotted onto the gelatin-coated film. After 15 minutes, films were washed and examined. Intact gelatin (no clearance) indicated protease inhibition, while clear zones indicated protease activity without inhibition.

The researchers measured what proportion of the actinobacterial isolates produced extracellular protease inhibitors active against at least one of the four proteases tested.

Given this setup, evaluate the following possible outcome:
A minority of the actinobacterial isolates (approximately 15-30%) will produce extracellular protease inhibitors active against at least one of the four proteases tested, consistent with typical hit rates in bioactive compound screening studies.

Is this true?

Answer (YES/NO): NO